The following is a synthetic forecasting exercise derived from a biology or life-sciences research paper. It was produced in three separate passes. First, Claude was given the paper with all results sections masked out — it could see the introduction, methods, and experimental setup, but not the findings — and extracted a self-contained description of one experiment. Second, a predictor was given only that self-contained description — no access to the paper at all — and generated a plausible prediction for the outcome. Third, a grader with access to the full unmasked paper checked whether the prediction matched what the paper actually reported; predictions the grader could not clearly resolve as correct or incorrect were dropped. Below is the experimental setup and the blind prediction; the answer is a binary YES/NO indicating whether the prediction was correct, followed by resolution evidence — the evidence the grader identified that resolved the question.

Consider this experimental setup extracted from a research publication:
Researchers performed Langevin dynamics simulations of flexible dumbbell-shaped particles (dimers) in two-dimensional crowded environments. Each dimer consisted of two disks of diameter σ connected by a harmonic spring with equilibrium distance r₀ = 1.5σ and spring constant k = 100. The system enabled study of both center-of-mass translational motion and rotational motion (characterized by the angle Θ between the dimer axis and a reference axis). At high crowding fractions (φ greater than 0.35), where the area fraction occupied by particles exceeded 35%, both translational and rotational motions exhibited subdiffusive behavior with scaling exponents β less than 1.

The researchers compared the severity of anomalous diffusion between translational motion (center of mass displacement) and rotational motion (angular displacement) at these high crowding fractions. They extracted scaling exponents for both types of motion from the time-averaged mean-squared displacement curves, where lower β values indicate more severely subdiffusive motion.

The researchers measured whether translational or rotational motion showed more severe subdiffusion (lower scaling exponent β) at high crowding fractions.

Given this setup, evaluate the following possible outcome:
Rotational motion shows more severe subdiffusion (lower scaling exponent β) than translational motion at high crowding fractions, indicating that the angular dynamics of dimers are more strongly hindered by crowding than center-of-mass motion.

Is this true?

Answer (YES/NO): YES